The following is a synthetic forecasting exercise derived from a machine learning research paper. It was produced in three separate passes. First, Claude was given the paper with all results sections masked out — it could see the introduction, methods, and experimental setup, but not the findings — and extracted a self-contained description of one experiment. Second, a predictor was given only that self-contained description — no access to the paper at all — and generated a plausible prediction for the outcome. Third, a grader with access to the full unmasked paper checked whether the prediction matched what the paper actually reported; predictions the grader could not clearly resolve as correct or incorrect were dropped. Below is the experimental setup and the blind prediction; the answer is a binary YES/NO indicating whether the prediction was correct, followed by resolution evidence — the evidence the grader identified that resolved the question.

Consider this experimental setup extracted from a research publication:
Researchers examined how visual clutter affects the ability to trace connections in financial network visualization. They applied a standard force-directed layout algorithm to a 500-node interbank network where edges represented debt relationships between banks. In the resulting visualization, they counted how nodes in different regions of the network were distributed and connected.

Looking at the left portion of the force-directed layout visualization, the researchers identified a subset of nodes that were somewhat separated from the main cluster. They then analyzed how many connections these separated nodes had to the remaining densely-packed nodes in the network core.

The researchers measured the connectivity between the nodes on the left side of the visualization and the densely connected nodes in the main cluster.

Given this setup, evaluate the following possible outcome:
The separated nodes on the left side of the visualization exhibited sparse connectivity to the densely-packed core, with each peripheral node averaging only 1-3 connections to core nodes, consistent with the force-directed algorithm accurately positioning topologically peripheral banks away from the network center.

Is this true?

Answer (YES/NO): NO